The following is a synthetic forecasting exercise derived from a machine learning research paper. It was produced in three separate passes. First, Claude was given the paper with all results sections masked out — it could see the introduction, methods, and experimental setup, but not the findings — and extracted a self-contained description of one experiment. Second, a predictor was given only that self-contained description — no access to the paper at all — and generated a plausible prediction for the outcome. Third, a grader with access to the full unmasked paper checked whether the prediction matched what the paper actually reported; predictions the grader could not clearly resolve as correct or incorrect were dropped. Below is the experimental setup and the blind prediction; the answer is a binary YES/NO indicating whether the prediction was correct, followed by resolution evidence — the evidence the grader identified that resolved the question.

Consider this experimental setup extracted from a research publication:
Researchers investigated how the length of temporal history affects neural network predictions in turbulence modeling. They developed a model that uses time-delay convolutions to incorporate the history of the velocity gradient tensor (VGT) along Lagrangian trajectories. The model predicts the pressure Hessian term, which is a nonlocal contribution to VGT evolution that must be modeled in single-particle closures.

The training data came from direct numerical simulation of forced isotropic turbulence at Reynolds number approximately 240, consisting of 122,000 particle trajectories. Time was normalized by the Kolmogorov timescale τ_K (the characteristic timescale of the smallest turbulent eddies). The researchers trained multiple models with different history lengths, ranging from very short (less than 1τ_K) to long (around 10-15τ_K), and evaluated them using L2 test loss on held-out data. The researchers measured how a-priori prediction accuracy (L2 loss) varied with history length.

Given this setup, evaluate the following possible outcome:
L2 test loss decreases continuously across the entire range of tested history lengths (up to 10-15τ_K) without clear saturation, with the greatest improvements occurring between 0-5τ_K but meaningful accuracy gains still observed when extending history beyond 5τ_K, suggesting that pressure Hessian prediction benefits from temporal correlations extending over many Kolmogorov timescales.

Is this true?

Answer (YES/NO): NO